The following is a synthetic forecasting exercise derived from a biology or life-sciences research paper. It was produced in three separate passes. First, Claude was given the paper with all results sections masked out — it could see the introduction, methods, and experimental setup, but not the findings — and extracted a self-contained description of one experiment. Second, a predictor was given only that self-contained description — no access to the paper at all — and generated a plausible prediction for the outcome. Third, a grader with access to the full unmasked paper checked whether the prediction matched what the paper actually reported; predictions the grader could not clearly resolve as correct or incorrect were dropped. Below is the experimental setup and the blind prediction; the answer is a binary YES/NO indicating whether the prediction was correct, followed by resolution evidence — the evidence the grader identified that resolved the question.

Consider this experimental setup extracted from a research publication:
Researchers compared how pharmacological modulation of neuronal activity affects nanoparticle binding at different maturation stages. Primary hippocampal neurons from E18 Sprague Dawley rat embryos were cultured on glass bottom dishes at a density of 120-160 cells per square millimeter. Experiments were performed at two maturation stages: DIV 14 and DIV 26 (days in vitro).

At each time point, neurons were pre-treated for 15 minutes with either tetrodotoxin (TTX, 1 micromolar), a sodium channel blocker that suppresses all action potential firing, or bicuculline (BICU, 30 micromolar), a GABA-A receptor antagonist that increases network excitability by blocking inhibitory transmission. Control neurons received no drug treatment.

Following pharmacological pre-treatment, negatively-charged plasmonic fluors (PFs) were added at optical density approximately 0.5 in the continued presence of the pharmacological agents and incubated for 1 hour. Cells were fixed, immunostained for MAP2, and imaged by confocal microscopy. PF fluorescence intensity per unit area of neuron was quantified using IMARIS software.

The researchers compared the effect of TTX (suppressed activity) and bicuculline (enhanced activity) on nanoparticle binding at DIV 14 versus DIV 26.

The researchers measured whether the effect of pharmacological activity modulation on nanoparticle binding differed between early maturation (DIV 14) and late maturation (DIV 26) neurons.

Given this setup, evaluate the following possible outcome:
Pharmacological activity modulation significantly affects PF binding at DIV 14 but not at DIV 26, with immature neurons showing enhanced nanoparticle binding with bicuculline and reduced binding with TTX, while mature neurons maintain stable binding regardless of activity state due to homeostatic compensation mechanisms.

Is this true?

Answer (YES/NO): NO